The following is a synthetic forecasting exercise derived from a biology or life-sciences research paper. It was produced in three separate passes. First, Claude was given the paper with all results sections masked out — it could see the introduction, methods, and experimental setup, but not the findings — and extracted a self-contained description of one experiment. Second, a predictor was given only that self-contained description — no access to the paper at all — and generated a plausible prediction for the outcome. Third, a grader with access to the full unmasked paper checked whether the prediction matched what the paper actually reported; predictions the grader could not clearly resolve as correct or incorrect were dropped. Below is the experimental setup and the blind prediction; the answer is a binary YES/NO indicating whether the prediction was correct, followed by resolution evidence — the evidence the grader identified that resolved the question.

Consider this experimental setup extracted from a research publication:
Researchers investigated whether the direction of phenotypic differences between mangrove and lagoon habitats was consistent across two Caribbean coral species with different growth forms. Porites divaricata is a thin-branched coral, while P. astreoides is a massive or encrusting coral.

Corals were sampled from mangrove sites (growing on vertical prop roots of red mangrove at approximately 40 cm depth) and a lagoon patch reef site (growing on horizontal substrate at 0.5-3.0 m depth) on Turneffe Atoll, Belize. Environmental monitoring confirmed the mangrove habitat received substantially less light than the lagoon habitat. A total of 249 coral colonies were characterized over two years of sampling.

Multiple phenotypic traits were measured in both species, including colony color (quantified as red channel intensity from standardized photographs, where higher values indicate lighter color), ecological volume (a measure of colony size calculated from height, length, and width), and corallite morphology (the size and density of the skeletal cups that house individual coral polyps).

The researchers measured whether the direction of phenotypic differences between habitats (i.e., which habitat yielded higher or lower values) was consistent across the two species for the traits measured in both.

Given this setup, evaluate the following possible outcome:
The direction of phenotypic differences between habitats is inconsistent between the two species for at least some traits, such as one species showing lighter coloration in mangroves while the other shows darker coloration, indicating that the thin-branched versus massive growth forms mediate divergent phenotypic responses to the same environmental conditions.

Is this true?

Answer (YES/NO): NO